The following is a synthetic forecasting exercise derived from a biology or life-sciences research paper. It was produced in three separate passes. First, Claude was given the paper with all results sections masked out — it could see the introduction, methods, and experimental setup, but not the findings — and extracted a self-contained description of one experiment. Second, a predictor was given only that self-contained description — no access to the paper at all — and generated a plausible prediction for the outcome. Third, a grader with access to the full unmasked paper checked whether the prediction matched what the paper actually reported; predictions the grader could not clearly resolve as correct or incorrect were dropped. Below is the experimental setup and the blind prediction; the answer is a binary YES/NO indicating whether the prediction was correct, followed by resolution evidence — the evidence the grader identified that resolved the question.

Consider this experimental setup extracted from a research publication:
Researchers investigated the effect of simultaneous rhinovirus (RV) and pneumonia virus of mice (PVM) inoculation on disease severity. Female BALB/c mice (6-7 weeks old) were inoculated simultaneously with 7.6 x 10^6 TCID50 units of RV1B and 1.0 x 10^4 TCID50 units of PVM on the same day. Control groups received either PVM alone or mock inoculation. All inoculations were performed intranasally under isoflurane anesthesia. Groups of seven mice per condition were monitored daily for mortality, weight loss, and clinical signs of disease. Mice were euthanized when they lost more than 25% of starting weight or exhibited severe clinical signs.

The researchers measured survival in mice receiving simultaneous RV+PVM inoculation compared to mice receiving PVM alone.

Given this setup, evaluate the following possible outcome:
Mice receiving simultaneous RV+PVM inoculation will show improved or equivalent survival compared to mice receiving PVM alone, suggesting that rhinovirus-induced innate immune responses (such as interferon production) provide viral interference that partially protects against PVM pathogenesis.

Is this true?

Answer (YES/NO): NO